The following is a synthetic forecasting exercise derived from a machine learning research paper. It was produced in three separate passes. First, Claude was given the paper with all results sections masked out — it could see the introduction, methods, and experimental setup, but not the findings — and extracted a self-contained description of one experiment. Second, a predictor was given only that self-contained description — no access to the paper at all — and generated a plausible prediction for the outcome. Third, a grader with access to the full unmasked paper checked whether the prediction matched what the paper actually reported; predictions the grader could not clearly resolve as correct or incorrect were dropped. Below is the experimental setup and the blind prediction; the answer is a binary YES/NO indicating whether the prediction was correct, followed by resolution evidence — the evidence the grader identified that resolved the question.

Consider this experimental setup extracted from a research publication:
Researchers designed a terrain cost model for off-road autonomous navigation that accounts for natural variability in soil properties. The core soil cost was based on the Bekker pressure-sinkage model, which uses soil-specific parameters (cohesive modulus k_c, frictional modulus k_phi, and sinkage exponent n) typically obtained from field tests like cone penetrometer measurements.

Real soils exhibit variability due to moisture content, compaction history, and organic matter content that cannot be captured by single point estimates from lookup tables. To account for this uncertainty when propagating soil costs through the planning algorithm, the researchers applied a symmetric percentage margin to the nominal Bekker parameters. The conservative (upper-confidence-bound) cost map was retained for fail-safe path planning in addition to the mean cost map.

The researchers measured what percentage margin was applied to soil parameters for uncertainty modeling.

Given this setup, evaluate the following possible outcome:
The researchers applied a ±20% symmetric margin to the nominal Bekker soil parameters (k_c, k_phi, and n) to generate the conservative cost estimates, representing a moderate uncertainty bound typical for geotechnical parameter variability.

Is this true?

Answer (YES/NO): YES